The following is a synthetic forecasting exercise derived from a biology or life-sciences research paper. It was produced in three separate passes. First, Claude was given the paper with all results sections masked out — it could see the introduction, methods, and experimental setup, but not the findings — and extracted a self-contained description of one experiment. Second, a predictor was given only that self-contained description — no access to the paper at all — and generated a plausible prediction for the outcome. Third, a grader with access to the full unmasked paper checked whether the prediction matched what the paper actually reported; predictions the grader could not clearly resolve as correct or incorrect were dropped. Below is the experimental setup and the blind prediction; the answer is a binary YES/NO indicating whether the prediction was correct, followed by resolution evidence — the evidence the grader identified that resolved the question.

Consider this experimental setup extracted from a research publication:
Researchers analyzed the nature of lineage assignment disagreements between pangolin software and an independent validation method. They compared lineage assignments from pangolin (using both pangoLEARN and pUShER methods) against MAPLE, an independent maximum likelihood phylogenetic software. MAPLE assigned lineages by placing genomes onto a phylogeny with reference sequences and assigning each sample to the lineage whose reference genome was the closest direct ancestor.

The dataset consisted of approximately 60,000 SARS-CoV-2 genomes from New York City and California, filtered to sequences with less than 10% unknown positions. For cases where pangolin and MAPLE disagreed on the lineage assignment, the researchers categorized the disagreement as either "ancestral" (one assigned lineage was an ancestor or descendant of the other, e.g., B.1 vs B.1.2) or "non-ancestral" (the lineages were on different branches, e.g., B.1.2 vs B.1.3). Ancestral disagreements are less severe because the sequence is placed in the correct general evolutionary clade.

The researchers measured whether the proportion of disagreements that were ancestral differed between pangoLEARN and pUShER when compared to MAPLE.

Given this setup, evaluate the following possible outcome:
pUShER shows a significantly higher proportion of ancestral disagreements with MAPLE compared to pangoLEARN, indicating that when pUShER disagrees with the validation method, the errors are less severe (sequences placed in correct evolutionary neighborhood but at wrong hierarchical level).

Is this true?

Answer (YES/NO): NO